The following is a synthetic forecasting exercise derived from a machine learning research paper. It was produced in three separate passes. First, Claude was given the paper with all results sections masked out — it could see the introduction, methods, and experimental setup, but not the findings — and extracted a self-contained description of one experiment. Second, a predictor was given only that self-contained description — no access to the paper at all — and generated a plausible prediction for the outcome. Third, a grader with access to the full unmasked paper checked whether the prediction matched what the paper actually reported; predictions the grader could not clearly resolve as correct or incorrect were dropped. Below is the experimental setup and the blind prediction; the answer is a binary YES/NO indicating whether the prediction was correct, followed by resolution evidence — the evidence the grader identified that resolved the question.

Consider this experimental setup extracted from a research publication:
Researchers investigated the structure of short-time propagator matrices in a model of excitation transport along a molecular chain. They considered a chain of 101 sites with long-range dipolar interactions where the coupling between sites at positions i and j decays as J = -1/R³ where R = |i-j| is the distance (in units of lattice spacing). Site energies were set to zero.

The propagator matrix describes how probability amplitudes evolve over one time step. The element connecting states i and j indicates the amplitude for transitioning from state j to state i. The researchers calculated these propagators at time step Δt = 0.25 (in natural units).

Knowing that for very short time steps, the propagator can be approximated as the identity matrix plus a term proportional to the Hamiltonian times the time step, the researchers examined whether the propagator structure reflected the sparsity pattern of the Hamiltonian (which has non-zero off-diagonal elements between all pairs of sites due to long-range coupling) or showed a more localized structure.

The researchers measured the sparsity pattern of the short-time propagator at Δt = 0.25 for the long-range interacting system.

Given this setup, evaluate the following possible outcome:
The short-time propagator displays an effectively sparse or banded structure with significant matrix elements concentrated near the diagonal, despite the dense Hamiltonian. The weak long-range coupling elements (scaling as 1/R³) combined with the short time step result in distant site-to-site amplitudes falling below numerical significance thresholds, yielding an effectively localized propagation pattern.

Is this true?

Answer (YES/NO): YES